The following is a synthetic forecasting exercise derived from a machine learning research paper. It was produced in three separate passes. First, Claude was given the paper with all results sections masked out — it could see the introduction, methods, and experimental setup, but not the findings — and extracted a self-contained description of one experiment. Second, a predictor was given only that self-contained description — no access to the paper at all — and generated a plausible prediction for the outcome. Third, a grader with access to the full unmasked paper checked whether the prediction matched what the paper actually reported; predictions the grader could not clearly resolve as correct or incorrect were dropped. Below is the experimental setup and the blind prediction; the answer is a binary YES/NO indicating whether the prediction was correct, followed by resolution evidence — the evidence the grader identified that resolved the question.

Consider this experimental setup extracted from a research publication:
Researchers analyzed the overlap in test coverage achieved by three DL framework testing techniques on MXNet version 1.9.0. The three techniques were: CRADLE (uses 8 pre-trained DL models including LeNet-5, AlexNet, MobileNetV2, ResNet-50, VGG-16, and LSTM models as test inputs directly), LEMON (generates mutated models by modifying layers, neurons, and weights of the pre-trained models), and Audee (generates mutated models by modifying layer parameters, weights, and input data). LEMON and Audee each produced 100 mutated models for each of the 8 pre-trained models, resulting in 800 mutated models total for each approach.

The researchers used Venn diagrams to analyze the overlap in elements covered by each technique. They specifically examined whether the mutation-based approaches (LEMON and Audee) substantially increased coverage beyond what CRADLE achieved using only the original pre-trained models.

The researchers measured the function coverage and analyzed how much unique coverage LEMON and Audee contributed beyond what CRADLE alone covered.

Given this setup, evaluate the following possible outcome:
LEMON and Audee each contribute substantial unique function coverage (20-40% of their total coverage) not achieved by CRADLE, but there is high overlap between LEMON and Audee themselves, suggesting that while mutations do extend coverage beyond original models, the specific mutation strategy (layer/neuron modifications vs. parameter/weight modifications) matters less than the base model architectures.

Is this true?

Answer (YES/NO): NO